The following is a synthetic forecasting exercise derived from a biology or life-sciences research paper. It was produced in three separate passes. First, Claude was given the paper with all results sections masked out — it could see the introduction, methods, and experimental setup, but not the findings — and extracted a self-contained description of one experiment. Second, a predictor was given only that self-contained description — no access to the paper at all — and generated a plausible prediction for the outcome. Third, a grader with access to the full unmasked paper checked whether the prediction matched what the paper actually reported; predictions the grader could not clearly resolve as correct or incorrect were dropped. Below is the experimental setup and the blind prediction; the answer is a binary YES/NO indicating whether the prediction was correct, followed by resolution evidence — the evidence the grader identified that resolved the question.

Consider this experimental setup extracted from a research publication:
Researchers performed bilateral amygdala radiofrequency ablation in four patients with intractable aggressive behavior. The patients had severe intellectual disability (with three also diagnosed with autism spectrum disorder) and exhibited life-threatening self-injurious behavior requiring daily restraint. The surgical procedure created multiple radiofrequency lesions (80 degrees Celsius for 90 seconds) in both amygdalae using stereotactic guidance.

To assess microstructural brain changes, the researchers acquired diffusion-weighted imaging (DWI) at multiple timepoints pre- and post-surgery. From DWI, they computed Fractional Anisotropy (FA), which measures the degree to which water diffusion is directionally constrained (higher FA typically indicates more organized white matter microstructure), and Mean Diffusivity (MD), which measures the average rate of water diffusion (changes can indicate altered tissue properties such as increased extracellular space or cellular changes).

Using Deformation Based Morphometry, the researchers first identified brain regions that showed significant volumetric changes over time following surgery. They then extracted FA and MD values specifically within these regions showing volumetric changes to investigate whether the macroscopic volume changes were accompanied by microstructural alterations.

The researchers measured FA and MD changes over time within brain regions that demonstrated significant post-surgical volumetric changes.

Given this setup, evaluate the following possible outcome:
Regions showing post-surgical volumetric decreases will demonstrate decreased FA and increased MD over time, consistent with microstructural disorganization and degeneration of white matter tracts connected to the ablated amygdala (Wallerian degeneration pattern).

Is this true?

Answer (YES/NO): NO